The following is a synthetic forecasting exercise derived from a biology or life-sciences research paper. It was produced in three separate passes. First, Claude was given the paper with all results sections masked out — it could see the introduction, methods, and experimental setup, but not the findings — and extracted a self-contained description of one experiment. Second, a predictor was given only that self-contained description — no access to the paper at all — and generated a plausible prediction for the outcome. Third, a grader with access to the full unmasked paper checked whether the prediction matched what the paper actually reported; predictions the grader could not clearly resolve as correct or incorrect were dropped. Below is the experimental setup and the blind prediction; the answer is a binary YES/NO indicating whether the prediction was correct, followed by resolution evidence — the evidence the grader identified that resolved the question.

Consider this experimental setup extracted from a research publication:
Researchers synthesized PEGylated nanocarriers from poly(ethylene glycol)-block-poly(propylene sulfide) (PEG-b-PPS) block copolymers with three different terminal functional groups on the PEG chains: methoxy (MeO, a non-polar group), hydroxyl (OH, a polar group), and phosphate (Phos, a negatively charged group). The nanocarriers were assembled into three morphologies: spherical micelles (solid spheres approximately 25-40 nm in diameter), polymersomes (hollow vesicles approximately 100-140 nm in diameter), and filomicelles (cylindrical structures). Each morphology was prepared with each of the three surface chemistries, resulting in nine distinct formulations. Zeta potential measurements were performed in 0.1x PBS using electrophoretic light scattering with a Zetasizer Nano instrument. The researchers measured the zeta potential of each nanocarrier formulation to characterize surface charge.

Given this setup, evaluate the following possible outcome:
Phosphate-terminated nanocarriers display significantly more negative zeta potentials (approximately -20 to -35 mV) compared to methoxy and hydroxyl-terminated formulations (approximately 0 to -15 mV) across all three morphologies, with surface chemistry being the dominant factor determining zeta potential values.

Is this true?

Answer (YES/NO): NO